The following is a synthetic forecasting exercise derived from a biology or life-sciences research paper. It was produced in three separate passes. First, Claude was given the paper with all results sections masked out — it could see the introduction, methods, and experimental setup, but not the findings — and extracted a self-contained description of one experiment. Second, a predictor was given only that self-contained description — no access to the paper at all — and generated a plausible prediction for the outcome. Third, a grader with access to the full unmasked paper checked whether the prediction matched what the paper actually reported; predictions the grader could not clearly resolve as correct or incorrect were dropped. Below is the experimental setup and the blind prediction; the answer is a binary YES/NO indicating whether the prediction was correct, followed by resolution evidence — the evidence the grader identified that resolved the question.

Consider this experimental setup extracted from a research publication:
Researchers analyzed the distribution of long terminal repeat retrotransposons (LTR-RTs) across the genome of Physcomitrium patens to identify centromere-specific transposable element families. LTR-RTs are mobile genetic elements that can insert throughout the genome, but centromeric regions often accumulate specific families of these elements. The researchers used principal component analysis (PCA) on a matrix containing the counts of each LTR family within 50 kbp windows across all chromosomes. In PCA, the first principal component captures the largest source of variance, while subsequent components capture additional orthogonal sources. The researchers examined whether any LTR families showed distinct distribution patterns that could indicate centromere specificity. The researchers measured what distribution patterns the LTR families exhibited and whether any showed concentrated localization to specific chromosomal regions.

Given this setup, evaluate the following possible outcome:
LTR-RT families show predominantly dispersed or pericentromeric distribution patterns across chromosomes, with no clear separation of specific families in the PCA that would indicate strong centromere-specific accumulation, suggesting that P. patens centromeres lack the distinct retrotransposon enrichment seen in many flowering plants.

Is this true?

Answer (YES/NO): NO